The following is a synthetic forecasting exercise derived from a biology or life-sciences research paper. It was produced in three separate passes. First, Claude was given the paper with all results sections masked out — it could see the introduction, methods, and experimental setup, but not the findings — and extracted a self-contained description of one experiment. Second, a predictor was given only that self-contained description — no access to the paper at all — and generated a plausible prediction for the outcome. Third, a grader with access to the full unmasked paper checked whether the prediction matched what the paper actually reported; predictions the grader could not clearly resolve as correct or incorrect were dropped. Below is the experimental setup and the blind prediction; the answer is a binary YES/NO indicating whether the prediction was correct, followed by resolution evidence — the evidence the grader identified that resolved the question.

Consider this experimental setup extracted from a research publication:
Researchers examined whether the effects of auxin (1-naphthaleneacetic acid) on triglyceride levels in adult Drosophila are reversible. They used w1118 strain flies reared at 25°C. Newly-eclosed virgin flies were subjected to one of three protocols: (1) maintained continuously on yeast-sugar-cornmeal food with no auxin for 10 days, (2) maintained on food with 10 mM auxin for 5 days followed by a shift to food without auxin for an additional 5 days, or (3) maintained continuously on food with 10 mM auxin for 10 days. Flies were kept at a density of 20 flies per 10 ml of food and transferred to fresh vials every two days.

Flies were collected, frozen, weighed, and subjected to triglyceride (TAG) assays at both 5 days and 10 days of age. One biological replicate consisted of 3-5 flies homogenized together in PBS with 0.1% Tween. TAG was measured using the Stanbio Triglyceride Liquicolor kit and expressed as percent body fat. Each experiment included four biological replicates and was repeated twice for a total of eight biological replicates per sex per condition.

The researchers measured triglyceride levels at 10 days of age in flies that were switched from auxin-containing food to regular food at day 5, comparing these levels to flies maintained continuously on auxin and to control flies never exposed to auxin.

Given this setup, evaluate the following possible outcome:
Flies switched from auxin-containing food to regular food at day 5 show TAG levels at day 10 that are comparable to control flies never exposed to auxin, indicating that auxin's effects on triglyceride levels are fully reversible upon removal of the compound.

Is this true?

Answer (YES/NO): NO